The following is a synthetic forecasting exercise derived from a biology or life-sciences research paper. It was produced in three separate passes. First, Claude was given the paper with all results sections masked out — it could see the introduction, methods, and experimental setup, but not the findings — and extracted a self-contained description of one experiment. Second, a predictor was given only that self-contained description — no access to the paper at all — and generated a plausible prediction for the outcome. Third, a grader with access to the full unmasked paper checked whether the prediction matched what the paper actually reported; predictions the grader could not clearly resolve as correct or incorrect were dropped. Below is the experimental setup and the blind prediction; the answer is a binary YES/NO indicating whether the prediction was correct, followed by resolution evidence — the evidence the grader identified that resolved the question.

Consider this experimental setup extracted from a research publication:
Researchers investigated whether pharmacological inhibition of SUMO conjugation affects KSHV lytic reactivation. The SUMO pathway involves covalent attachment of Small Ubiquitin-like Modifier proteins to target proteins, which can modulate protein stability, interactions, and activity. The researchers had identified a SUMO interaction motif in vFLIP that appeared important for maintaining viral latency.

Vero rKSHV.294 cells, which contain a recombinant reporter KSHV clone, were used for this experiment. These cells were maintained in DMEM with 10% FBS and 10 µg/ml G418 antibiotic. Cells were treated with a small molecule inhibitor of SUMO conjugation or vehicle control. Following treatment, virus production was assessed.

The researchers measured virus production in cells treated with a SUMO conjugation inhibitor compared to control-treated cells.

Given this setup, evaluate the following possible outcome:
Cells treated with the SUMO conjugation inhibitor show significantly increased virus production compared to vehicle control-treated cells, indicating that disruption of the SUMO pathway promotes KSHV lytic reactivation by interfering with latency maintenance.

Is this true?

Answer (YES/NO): YES